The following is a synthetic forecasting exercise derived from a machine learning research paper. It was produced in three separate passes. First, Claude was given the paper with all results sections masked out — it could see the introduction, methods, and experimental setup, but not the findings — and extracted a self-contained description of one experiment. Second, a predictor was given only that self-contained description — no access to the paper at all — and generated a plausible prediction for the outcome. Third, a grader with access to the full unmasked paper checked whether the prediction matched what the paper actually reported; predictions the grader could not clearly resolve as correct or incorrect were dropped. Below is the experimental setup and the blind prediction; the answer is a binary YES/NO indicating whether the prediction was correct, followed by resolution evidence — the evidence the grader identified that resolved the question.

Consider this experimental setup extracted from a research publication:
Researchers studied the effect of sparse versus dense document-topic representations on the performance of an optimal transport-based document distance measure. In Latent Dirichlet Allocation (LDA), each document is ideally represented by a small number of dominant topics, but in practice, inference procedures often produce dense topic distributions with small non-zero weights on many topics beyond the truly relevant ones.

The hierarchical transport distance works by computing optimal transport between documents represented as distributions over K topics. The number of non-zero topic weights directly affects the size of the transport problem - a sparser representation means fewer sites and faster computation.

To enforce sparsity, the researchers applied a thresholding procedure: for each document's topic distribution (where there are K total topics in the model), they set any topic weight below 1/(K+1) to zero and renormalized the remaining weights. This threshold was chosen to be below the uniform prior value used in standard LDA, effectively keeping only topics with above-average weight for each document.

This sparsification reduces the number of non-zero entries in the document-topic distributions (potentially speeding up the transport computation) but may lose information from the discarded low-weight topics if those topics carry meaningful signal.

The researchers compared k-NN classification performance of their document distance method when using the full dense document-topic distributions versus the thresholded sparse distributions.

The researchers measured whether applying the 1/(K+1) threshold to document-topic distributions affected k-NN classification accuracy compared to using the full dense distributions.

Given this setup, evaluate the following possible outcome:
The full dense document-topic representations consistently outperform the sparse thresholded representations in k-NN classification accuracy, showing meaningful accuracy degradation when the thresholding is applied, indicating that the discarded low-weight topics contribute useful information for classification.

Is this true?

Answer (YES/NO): NO